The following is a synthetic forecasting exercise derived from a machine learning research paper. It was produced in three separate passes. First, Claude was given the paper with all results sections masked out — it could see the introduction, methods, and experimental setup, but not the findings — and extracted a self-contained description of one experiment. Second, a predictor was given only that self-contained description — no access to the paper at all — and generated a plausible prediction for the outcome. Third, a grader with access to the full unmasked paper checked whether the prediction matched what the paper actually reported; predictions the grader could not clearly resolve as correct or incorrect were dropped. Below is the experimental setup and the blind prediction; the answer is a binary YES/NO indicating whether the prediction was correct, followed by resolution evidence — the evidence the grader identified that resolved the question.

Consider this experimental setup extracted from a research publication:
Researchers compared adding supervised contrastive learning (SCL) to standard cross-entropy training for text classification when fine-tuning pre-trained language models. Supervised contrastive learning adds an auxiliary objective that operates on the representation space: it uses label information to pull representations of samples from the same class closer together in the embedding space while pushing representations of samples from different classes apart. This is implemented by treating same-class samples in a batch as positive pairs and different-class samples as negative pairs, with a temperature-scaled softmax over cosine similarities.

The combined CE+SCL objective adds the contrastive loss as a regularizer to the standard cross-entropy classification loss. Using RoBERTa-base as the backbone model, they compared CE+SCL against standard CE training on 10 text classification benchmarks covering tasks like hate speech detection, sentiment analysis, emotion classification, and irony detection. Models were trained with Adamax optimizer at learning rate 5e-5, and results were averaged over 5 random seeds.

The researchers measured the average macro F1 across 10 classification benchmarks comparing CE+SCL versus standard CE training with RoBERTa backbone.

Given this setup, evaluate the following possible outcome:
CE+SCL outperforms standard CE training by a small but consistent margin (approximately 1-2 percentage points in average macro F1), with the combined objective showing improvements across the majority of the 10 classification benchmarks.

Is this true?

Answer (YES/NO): YES